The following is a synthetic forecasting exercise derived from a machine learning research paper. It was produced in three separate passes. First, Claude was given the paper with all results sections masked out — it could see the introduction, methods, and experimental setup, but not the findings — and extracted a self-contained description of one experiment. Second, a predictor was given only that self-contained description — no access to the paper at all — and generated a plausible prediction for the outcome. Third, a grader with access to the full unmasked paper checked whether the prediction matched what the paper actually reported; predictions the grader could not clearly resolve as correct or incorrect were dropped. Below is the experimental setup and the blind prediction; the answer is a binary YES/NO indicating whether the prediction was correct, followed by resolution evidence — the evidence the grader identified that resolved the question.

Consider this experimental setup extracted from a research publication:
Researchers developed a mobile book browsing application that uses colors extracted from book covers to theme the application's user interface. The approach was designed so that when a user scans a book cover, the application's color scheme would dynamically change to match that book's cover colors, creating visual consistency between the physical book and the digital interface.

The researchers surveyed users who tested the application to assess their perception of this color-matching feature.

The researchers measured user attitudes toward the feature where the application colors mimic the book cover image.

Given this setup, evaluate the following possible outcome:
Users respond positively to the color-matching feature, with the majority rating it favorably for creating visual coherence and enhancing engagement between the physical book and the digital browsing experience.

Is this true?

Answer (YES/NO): YES